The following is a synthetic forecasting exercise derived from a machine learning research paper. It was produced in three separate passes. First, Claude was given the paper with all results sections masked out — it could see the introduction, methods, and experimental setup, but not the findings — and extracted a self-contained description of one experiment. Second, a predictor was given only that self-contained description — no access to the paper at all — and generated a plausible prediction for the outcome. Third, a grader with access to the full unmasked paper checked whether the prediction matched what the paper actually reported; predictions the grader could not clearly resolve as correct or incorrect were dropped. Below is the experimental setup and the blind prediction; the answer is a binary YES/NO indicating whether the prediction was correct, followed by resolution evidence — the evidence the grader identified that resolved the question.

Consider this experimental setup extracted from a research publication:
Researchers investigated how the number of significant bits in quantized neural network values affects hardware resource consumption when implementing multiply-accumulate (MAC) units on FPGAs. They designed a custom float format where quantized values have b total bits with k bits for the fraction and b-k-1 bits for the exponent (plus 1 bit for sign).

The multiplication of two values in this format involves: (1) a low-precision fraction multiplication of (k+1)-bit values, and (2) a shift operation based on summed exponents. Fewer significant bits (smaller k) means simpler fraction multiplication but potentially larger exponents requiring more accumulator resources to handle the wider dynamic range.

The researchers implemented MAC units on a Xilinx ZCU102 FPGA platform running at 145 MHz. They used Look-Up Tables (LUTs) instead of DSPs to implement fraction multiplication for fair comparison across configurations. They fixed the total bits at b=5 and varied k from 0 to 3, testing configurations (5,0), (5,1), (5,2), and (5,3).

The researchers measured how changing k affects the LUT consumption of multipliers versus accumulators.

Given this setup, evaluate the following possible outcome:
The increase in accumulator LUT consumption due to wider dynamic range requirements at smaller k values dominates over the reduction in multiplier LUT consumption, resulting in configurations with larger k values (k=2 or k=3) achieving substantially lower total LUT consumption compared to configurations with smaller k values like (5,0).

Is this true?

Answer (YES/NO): NO